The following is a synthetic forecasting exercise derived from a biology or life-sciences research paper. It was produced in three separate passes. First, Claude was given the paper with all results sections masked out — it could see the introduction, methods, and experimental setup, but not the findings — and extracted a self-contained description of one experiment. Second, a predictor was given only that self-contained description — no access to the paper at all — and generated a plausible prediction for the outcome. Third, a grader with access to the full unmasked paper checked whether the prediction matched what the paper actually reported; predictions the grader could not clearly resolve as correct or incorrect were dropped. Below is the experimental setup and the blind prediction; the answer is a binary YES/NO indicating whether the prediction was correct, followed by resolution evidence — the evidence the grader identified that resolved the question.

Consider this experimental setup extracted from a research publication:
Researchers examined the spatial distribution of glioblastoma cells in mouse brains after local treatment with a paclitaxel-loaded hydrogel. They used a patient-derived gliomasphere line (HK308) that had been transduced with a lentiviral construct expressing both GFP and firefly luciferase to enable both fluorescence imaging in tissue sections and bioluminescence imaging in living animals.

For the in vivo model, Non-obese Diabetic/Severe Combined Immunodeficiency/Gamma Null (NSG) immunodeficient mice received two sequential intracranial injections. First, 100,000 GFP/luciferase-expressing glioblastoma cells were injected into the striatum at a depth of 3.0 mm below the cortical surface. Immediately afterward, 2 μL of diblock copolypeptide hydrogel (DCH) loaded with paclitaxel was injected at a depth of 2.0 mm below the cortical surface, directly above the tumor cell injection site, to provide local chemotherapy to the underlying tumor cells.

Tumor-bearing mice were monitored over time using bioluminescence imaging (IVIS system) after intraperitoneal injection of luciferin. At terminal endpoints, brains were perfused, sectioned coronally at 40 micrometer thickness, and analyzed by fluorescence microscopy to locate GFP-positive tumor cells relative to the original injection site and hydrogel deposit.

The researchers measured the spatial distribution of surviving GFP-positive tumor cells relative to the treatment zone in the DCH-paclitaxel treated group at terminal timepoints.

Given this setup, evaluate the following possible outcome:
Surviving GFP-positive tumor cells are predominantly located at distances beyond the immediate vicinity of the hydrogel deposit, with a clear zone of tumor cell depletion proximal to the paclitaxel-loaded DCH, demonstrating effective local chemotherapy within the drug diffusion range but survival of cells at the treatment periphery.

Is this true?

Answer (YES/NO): YES